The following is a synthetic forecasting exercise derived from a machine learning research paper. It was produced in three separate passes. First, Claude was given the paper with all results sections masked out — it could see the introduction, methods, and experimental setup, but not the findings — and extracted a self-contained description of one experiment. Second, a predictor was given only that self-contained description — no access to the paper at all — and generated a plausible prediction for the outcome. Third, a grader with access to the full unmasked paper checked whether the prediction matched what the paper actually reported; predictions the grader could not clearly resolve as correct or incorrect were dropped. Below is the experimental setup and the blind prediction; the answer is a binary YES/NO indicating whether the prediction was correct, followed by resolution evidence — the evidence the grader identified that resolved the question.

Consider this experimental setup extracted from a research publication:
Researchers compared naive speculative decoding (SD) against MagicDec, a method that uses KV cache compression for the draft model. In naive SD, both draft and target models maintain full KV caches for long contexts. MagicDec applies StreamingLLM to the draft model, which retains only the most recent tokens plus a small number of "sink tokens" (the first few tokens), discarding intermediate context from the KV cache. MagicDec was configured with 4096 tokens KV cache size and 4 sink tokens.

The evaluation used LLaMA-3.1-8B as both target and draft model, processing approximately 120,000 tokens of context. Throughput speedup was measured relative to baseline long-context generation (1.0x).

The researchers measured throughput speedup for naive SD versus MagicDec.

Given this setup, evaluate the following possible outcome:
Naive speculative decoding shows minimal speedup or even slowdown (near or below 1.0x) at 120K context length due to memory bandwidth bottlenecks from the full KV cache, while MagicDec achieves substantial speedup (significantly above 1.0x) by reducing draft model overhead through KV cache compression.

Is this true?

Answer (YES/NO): NO